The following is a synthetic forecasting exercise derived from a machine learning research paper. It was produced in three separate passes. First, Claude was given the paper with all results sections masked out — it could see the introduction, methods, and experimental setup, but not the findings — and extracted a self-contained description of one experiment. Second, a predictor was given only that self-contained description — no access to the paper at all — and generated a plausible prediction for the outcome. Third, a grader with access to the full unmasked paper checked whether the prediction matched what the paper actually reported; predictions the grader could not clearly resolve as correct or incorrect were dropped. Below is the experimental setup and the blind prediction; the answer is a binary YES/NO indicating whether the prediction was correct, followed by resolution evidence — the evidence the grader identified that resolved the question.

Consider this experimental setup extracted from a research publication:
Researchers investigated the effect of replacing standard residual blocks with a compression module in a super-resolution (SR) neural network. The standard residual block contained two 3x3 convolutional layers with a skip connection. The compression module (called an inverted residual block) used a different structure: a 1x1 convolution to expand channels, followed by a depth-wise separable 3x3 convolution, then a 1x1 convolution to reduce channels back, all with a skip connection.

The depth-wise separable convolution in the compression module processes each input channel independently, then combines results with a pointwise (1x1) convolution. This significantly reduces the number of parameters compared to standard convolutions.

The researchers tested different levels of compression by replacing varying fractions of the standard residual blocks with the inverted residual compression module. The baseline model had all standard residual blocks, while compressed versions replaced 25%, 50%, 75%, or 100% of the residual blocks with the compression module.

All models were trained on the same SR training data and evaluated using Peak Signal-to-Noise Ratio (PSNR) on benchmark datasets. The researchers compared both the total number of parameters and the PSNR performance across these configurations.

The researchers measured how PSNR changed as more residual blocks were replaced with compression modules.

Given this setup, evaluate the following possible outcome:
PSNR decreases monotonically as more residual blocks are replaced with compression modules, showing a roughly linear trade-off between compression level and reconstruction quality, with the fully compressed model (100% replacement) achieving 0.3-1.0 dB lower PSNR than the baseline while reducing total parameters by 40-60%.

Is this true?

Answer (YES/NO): NO